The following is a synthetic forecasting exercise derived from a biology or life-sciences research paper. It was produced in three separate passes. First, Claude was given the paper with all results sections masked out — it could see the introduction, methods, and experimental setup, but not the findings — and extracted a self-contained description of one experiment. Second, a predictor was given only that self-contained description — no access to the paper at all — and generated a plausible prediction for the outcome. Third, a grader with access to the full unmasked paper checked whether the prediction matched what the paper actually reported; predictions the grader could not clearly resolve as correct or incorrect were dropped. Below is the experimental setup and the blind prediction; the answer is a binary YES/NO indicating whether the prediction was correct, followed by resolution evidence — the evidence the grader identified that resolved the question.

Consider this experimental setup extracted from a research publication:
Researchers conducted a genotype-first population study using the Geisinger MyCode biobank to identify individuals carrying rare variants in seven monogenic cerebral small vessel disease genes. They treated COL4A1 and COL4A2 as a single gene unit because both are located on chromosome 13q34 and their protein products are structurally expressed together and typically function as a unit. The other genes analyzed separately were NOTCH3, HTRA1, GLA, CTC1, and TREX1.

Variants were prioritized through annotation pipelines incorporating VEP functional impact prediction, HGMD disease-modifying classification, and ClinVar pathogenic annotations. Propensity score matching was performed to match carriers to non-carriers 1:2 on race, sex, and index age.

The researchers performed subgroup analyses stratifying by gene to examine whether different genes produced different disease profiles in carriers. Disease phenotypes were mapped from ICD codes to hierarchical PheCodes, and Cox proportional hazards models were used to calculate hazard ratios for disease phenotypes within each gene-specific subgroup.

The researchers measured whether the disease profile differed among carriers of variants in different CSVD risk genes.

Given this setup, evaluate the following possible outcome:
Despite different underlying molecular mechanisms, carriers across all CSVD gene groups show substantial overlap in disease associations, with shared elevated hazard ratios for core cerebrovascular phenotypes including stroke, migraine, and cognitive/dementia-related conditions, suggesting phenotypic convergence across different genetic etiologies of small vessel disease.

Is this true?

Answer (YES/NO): NO